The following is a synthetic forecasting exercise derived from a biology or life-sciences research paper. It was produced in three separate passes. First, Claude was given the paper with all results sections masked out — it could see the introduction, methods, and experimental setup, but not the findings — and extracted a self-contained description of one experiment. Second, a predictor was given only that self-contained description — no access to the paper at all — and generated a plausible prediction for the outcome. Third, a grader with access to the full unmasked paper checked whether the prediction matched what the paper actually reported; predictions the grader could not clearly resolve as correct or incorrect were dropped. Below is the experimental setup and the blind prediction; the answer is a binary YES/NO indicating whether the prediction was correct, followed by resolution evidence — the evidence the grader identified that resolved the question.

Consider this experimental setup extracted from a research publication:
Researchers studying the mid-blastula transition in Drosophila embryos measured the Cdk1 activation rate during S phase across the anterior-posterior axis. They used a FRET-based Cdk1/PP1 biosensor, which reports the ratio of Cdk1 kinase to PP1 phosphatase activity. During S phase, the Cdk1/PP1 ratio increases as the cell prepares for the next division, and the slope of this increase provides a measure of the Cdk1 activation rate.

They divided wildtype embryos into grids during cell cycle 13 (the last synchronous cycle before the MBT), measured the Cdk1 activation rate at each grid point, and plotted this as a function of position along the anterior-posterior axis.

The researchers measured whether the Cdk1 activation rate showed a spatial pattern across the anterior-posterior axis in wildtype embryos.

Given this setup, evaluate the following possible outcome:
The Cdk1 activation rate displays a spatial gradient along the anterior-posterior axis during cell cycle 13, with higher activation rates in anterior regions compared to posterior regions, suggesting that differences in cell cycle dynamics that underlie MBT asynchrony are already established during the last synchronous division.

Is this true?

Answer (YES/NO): NO